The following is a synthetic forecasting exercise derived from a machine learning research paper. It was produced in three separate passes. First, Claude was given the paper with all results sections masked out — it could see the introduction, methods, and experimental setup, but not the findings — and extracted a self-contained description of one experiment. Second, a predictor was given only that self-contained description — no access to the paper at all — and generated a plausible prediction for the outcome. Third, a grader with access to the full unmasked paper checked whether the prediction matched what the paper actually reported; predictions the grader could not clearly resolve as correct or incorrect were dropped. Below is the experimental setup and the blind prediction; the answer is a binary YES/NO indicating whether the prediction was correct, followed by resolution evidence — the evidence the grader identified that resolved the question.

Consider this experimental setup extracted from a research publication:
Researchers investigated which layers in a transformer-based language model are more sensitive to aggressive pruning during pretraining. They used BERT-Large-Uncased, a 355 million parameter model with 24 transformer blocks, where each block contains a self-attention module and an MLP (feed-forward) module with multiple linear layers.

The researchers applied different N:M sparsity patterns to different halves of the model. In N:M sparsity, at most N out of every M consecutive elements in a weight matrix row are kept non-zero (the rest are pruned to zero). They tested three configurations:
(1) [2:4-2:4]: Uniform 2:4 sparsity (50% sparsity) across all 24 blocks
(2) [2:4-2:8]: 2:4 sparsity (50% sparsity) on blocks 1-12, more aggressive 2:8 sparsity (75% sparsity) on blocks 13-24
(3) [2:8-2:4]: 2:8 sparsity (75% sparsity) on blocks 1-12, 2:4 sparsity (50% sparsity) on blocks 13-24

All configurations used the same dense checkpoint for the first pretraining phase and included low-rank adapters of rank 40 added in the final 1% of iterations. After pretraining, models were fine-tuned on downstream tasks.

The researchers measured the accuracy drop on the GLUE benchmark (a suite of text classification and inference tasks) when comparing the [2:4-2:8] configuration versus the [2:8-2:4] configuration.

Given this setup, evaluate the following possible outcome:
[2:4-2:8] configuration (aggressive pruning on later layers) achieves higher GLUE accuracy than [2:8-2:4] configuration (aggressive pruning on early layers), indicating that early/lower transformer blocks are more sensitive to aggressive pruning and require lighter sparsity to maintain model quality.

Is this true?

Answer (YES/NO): YES